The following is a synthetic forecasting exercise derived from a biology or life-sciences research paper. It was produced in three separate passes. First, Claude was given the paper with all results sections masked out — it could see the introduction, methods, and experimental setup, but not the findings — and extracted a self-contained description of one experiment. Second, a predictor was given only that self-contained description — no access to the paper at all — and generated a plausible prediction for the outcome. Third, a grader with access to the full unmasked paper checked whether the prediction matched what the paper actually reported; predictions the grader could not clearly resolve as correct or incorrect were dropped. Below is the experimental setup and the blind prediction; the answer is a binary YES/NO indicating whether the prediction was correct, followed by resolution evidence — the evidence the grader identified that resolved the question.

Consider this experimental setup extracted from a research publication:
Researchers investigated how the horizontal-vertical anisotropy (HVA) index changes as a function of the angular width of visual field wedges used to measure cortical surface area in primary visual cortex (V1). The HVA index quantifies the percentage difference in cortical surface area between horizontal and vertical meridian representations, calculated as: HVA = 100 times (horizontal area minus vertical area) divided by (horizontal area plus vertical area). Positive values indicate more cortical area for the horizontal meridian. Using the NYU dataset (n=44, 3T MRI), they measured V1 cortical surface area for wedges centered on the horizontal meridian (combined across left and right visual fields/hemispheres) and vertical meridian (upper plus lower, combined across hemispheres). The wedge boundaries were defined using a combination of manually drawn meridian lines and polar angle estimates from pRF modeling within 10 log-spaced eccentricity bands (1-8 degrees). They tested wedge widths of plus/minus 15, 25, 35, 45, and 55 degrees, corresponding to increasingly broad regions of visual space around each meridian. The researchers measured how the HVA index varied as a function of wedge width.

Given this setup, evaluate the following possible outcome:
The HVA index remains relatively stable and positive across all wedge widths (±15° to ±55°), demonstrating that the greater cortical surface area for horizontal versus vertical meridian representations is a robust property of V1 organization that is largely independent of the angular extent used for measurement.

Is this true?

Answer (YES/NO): NO